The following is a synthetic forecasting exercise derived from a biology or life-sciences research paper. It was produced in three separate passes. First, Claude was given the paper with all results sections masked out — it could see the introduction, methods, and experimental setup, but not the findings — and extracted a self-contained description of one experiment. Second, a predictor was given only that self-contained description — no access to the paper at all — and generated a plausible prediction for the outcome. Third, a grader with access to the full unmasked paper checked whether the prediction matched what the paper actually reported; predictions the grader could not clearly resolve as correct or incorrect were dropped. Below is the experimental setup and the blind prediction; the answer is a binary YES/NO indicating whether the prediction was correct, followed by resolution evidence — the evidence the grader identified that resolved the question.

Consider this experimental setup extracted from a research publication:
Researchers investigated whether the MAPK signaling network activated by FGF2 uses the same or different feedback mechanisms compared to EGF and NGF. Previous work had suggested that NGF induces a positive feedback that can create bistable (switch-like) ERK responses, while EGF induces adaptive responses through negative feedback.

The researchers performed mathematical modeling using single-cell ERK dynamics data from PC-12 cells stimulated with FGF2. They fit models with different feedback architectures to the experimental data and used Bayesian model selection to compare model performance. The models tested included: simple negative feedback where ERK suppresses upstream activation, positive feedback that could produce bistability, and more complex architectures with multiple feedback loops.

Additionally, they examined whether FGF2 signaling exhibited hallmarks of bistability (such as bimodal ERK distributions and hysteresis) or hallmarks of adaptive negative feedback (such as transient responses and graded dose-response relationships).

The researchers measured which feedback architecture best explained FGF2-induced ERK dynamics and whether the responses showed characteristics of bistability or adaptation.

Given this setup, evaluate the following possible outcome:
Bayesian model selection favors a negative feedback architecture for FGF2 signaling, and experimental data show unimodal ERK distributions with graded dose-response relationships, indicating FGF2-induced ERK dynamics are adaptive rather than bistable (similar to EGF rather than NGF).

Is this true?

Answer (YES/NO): YES